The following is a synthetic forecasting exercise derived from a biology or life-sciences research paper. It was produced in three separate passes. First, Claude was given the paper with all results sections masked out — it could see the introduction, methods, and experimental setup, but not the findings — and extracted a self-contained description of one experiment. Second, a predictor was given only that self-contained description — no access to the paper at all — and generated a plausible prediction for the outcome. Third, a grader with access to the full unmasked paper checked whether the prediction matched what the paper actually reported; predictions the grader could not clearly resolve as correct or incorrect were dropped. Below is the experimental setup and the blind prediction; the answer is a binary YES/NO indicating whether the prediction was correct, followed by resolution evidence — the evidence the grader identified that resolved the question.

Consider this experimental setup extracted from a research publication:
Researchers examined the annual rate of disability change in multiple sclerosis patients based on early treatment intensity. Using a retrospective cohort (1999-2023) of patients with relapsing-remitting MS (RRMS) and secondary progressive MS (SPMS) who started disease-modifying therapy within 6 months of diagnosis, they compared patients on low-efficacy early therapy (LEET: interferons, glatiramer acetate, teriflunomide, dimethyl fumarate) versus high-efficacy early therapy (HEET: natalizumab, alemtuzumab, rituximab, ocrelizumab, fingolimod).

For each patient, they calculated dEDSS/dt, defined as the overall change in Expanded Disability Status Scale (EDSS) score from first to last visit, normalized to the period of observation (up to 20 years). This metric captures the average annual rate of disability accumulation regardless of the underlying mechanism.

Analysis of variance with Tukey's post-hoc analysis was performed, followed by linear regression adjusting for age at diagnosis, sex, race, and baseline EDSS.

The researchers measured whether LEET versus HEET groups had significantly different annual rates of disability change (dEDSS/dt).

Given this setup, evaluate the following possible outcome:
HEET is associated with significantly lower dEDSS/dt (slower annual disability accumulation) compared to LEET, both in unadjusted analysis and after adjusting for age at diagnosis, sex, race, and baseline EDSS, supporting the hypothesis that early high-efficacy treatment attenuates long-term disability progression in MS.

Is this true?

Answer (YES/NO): YES